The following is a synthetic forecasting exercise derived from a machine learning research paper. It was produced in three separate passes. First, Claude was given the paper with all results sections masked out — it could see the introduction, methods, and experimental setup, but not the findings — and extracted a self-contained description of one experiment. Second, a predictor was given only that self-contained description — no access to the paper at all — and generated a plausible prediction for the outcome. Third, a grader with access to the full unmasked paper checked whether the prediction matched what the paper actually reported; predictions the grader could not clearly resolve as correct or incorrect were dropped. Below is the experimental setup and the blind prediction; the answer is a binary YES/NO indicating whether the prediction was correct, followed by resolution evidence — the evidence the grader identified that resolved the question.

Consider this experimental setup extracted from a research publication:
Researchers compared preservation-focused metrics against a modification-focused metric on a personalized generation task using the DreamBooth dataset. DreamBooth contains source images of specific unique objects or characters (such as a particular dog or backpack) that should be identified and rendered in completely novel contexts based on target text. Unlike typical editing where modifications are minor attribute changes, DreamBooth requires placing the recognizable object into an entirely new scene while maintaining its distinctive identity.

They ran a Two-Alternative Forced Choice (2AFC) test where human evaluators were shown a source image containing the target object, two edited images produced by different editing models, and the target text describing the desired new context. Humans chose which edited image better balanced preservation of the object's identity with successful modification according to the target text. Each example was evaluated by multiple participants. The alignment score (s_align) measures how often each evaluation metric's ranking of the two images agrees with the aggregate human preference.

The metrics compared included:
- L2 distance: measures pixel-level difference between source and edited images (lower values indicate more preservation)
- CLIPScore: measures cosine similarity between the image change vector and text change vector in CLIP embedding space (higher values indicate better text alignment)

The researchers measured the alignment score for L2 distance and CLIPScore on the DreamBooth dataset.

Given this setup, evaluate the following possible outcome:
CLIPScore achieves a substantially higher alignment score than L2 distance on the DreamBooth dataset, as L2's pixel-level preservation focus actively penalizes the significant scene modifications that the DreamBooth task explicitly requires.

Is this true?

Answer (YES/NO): NO